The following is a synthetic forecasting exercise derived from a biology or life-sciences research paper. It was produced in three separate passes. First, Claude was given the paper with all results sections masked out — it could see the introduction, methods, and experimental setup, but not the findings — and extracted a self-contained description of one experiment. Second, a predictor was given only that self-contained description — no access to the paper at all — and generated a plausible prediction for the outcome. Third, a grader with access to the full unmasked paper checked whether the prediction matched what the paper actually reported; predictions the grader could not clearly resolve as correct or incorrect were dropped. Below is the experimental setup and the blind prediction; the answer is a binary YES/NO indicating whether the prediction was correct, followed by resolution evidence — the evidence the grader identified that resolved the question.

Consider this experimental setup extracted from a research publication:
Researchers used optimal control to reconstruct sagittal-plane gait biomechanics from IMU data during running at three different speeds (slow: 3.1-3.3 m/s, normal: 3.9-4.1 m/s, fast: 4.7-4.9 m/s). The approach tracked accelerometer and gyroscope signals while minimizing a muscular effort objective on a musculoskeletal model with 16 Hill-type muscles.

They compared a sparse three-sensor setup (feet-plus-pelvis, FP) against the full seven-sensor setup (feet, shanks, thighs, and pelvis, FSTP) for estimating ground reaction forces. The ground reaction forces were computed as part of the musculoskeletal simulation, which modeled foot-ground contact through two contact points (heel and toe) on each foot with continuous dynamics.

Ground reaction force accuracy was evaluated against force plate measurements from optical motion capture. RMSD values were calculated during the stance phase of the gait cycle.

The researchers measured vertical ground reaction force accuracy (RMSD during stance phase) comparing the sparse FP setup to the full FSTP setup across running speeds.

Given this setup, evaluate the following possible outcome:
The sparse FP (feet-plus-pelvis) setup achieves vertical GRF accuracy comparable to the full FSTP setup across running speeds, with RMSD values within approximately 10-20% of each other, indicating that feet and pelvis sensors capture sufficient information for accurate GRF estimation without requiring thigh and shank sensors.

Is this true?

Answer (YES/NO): YES